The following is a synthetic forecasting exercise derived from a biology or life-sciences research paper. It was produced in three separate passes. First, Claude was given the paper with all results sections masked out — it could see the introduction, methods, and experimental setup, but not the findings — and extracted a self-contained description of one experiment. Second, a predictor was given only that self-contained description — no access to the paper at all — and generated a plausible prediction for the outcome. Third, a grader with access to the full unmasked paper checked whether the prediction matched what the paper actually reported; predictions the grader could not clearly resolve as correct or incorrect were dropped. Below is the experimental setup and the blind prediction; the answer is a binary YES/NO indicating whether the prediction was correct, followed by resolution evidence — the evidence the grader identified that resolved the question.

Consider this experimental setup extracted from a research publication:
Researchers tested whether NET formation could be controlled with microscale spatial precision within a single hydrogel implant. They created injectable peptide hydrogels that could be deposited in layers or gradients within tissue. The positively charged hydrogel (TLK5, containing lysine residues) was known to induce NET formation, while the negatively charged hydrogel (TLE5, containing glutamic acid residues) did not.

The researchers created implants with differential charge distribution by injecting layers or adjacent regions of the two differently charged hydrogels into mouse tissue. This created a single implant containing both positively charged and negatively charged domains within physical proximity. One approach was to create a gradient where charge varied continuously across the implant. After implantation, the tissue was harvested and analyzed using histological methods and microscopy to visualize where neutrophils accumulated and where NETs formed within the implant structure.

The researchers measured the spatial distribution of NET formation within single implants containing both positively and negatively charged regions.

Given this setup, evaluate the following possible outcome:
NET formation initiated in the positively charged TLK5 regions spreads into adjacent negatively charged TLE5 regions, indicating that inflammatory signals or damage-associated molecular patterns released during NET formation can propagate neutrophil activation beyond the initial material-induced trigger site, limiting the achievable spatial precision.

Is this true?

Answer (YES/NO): NO